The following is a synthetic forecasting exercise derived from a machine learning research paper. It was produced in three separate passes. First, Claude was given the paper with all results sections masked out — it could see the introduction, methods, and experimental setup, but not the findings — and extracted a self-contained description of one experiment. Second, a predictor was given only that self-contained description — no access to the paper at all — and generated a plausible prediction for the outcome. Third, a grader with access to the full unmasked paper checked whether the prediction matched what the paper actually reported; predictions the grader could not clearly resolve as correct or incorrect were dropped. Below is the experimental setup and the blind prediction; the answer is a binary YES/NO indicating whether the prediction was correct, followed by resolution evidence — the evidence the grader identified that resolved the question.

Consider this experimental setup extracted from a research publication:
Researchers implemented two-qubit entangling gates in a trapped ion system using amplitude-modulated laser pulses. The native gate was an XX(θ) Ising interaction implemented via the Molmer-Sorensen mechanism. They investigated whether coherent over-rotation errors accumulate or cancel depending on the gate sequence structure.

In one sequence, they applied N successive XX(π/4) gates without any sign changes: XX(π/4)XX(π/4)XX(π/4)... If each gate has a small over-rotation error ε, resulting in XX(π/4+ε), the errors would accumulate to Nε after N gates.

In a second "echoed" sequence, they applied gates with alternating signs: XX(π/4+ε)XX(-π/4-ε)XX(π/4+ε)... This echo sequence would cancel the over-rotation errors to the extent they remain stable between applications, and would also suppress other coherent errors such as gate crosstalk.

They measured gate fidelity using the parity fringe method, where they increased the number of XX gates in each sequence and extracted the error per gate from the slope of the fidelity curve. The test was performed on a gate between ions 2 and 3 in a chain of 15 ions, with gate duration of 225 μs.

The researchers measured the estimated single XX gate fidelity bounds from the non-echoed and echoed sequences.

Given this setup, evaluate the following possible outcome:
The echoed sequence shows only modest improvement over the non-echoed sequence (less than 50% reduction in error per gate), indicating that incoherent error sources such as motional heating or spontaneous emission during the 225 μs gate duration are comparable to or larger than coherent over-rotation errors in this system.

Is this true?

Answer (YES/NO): NO